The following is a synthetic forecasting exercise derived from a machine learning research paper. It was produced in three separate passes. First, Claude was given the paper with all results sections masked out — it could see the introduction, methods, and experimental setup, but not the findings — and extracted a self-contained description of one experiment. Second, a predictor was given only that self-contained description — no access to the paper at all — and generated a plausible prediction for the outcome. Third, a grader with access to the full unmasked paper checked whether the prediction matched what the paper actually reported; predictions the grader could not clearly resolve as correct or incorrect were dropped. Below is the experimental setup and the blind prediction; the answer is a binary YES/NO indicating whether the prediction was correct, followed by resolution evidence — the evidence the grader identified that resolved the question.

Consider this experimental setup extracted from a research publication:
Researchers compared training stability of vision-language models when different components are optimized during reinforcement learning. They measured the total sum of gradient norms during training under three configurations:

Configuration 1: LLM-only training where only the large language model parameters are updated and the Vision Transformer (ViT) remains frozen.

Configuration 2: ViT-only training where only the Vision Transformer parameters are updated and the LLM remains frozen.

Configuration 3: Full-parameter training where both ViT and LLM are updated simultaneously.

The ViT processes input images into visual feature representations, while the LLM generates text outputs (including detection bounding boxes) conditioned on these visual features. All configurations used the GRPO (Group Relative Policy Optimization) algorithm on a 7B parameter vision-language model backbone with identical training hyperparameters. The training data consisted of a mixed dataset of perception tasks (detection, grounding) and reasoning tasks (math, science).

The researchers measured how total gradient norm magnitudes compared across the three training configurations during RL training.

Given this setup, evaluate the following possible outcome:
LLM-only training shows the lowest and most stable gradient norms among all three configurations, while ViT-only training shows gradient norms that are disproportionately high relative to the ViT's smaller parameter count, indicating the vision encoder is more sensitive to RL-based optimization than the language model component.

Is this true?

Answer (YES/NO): NO